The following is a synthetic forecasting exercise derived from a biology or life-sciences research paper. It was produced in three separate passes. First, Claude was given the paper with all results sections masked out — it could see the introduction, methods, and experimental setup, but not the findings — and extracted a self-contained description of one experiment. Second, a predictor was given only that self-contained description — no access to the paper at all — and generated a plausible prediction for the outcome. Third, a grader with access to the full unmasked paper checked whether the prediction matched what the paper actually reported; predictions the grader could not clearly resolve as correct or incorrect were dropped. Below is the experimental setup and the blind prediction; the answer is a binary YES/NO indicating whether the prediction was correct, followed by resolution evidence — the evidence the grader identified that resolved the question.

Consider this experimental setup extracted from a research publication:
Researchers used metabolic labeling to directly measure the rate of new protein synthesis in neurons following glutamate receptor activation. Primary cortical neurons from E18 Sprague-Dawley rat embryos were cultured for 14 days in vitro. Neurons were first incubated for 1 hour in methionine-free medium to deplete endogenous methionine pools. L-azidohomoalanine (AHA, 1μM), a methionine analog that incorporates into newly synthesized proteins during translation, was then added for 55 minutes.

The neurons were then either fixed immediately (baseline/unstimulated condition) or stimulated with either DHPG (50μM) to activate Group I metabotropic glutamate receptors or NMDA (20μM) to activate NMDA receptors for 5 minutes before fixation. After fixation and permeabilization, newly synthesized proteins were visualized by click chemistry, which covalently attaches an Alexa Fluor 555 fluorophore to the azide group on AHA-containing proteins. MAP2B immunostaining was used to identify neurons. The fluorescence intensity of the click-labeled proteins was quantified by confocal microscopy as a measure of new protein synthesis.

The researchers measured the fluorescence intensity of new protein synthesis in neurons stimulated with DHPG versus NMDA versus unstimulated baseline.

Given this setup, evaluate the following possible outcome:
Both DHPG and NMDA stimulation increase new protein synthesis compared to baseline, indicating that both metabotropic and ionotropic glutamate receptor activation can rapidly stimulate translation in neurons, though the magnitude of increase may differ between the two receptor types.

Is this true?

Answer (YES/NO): NO